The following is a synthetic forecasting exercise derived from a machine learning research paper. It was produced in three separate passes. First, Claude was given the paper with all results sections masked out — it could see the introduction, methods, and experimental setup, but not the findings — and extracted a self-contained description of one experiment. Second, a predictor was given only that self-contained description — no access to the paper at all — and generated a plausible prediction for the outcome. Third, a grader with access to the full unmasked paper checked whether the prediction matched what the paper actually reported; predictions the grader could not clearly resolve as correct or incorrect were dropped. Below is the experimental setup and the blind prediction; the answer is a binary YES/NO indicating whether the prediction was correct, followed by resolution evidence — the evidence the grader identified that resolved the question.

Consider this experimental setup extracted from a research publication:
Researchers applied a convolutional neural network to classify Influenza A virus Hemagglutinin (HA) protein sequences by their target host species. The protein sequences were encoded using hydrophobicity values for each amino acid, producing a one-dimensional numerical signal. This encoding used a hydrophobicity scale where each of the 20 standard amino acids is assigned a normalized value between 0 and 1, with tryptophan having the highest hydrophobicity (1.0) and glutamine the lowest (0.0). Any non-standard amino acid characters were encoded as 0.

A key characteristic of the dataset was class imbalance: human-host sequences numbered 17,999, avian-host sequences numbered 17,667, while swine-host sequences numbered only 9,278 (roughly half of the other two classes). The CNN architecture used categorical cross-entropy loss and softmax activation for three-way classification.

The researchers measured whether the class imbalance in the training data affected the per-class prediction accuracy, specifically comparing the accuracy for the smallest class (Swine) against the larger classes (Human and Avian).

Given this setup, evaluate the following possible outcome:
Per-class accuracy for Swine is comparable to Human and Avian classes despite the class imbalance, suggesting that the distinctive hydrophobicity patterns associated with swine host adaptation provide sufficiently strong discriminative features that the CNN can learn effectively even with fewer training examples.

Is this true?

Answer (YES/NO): YES